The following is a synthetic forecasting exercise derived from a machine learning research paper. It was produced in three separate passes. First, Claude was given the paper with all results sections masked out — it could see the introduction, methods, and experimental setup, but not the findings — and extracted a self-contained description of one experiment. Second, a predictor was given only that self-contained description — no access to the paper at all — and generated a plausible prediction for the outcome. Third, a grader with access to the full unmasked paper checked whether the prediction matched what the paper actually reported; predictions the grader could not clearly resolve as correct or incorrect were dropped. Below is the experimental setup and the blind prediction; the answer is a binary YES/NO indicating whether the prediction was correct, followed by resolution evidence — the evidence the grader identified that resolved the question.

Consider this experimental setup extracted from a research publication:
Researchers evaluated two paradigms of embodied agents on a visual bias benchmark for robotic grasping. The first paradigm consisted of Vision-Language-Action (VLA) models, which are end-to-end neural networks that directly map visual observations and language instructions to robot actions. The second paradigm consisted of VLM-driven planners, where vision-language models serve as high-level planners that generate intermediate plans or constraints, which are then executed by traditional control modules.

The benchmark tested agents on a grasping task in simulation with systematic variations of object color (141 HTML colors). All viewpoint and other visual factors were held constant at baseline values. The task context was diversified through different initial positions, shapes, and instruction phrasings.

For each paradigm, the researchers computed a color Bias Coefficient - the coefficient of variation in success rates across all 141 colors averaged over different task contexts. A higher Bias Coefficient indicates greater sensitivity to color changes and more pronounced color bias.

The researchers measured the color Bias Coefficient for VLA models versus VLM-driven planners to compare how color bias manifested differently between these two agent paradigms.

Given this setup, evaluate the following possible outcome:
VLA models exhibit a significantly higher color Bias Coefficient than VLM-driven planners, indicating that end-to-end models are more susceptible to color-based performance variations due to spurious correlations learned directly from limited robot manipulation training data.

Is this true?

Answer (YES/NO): NO